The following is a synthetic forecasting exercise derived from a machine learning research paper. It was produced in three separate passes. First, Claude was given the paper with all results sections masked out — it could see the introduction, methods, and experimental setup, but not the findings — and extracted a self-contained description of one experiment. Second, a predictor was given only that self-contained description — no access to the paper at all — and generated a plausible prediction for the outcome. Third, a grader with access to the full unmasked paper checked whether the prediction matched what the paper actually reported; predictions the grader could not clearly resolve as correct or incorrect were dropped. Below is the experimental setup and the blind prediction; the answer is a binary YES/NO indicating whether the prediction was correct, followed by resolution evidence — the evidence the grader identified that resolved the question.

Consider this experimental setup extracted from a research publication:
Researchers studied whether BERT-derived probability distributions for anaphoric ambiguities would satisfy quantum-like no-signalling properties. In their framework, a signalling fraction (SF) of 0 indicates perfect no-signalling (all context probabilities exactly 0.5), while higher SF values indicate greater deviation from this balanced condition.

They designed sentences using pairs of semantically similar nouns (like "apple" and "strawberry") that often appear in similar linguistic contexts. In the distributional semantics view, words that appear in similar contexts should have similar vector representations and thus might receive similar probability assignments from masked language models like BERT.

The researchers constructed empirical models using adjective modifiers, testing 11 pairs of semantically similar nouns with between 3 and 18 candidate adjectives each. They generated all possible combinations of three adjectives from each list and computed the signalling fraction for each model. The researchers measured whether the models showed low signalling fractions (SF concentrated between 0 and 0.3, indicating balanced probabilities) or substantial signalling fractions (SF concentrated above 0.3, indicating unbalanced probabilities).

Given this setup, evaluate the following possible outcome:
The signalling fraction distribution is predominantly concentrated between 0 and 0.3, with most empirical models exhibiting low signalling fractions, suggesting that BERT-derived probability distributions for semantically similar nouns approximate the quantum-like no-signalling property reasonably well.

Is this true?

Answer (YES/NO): NO